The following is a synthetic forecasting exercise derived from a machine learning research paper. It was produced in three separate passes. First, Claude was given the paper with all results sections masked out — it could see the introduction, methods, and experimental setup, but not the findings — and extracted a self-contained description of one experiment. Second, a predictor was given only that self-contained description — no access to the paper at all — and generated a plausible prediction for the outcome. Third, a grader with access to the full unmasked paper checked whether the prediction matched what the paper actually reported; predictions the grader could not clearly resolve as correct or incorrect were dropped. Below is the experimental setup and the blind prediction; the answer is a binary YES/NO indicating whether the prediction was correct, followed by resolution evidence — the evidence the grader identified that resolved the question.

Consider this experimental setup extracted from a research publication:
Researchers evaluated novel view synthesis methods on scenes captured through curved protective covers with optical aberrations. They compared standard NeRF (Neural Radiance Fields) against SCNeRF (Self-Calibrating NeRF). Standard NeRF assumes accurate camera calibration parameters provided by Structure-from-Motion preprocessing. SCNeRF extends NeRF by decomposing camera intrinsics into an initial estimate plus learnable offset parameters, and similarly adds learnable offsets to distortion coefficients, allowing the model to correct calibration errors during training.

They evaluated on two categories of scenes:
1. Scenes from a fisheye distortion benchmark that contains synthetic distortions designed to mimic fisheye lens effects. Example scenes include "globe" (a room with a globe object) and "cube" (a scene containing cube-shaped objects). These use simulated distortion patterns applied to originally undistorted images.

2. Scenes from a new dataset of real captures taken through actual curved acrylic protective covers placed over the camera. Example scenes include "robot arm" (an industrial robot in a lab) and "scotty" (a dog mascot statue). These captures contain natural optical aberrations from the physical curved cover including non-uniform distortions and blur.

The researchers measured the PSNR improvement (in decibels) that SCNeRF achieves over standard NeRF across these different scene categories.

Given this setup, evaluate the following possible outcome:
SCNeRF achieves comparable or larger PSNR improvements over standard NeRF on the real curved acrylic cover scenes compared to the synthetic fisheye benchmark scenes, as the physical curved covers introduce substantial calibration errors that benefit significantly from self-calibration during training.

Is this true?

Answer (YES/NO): YES